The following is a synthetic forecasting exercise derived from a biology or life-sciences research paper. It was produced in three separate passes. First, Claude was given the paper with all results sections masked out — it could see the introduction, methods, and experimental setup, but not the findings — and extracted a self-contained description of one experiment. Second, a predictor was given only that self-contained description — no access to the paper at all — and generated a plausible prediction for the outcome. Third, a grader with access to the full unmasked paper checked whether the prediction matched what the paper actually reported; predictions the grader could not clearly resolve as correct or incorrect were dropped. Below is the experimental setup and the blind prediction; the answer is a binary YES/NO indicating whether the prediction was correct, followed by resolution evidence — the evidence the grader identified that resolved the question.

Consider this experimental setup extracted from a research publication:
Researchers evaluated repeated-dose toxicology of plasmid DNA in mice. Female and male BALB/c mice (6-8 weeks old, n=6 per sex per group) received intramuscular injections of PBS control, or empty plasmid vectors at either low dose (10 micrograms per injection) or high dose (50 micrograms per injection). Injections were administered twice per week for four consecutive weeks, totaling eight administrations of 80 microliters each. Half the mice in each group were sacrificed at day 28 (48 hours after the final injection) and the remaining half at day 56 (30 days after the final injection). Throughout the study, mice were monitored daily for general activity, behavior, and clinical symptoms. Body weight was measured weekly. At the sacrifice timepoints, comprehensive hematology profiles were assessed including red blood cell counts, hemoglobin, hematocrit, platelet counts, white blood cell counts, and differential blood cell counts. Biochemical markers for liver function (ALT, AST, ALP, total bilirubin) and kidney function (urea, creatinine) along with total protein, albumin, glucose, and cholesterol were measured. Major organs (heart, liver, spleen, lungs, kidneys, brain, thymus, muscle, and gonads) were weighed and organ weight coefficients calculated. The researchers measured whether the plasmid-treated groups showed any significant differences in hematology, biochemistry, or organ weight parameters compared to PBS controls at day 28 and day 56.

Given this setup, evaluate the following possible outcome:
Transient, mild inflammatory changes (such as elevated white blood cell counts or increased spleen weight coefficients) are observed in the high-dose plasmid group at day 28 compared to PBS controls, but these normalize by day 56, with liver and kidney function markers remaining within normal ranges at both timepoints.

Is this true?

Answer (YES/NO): NO